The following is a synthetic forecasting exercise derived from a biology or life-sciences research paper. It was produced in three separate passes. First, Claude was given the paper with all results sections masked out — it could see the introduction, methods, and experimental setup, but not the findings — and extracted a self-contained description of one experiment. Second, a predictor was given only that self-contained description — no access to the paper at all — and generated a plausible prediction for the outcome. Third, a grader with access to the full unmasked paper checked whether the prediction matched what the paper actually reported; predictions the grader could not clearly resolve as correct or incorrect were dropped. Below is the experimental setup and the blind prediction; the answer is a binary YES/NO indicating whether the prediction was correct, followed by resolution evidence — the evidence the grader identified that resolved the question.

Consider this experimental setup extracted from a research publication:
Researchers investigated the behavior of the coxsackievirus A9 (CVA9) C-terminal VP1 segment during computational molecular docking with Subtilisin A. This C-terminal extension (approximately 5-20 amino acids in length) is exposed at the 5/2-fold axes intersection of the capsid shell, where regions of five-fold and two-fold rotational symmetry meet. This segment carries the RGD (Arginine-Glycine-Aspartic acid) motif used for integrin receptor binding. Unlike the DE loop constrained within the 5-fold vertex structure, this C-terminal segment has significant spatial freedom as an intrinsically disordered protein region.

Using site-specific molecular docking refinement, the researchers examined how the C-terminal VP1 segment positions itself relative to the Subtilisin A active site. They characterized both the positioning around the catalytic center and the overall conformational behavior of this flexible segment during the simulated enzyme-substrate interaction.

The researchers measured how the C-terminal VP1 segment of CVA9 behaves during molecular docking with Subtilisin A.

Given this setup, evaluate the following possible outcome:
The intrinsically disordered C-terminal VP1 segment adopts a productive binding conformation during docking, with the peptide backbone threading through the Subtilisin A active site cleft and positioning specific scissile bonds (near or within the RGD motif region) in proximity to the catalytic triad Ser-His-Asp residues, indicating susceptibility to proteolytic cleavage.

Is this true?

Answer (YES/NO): YES